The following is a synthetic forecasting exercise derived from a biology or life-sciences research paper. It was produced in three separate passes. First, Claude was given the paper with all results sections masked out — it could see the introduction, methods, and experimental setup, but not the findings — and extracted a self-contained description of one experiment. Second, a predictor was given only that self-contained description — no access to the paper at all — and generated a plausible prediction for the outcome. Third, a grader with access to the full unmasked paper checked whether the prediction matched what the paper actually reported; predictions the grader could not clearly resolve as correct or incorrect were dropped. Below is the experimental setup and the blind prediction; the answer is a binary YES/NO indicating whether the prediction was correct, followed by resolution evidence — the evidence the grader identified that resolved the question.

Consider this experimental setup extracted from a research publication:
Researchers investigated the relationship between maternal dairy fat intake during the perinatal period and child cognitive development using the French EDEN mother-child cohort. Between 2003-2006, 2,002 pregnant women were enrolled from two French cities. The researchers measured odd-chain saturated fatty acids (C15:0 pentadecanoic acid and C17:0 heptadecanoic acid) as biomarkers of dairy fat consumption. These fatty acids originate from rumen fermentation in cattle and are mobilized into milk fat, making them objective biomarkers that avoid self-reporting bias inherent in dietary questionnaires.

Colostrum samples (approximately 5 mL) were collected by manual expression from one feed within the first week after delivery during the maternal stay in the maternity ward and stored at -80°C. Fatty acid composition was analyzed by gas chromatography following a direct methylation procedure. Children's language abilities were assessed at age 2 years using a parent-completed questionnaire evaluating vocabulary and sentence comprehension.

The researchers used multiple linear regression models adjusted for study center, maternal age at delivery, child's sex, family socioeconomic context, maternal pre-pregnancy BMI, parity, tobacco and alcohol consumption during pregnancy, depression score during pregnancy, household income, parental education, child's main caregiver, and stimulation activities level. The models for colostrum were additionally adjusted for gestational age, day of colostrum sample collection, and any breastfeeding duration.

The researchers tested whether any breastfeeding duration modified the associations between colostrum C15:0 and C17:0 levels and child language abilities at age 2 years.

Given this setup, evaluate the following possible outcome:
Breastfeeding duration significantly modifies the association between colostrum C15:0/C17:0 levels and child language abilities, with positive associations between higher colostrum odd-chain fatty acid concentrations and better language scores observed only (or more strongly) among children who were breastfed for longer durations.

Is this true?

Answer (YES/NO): NO